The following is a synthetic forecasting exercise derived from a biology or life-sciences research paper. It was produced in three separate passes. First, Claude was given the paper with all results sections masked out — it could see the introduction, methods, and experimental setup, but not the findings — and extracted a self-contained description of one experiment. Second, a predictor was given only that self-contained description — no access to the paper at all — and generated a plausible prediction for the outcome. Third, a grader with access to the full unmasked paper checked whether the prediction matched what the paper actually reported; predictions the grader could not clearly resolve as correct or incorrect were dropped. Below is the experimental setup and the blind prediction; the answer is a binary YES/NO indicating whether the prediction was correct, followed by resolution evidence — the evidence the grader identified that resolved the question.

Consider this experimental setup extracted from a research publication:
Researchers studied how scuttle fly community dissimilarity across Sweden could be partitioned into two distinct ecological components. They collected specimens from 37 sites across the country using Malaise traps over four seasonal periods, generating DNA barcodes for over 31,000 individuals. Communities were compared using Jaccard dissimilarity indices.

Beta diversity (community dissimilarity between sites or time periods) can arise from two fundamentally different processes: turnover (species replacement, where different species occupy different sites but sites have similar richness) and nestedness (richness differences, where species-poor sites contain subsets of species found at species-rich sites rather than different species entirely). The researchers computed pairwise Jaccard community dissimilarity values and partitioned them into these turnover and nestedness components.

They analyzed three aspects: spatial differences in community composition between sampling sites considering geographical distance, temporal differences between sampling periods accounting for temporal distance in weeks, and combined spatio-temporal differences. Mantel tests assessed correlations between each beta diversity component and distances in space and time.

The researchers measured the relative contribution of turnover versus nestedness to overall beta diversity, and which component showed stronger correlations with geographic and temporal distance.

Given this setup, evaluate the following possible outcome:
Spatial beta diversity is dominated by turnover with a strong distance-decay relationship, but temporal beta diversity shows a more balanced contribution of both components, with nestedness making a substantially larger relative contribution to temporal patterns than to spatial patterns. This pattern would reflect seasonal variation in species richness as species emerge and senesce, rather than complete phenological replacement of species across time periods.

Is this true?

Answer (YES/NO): YES